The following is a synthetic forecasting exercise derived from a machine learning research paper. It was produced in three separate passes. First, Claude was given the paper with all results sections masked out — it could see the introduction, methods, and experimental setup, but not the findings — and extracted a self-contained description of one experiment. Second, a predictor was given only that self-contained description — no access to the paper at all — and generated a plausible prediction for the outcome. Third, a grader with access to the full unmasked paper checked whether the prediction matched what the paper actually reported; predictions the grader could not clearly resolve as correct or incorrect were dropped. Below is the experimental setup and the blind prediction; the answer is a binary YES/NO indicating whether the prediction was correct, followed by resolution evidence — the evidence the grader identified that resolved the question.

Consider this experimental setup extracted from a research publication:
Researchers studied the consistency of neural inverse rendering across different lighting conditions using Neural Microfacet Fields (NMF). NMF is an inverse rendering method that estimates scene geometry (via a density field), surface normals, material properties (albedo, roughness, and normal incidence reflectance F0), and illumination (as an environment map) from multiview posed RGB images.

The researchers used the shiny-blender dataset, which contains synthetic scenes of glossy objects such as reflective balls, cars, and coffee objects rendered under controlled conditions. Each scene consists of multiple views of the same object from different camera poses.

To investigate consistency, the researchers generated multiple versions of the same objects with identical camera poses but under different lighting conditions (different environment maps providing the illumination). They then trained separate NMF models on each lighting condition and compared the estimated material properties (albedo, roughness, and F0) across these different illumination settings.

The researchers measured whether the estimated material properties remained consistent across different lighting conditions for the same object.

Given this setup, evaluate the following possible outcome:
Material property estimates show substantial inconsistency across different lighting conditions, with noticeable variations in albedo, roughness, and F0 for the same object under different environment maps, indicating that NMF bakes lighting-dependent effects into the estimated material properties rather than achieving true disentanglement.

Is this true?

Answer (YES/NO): NO